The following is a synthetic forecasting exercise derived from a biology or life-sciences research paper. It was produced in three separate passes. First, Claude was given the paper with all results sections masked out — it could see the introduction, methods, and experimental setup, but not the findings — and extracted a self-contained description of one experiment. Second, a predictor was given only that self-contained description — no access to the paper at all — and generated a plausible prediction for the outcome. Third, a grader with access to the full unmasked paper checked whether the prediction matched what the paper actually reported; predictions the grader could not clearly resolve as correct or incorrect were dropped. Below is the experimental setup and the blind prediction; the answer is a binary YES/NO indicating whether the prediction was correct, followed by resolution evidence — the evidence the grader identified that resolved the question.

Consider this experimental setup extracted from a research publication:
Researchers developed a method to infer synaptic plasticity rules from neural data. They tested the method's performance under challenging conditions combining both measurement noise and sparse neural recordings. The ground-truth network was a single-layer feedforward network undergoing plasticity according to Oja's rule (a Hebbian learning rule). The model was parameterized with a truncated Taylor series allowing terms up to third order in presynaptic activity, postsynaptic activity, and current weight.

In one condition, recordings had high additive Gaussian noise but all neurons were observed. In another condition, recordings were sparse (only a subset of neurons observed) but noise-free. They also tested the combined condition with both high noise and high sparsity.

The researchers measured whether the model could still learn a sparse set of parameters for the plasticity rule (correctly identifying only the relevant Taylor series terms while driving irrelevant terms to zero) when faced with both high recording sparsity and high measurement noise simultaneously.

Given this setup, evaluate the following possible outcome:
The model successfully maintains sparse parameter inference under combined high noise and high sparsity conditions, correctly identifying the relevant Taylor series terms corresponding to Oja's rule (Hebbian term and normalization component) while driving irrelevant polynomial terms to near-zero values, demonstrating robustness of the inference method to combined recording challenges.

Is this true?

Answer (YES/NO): NO